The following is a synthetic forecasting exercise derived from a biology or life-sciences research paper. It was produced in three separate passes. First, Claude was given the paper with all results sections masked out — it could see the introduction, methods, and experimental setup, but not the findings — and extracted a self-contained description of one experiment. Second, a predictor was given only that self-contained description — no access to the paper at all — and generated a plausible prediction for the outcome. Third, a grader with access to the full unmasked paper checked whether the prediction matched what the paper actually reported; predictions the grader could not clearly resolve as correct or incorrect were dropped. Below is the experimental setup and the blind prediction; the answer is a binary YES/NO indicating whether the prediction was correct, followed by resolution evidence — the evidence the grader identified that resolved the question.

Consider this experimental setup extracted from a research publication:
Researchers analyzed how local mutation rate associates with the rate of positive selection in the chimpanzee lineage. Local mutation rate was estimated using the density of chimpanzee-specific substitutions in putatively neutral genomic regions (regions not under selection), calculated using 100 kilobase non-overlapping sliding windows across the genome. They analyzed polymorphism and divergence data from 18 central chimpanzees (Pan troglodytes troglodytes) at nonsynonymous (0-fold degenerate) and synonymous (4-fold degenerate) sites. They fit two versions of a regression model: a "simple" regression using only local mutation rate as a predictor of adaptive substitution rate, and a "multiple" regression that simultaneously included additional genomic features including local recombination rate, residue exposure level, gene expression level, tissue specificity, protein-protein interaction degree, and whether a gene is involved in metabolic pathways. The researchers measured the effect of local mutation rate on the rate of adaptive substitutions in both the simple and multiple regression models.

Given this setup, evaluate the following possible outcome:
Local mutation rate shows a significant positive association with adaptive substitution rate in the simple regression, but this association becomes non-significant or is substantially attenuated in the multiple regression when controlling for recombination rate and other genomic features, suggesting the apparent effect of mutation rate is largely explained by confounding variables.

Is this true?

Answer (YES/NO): NO